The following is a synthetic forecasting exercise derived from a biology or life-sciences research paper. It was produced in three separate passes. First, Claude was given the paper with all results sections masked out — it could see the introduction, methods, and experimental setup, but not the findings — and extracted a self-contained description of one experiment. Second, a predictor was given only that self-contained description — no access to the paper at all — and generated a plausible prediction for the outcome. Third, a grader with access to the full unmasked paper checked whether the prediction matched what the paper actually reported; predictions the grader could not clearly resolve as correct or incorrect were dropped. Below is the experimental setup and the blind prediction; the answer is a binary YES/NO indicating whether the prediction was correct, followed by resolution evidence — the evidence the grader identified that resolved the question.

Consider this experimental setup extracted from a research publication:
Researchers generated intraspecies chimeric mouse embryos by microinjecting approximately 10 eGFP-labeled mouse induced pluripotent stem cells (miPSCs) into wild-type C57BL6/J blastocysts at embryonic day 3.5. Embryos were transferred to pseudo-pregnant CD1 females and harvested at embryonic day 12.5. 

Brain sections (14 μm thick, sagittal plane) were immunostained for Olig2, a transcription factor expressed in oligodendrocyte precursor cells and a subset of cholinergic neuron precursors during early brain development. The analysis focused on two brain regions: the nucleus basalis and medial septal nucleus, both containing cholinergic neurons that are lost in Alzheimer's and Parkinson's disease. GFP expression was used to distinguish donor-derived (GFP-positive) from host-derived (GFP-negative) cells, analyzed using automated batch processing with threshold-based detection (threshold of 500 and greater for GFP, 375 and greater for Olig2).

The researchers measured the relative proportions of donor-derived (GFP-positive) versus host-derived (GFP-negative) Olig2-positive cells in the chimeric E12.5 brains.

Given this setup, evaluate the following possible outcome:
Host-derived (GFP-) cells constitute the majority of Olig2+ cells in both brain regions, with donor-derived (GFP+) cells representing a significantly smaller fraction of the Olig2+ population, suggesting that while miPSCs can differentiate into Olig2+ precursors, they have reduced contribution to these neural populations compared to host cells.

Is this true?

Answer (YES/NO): NO